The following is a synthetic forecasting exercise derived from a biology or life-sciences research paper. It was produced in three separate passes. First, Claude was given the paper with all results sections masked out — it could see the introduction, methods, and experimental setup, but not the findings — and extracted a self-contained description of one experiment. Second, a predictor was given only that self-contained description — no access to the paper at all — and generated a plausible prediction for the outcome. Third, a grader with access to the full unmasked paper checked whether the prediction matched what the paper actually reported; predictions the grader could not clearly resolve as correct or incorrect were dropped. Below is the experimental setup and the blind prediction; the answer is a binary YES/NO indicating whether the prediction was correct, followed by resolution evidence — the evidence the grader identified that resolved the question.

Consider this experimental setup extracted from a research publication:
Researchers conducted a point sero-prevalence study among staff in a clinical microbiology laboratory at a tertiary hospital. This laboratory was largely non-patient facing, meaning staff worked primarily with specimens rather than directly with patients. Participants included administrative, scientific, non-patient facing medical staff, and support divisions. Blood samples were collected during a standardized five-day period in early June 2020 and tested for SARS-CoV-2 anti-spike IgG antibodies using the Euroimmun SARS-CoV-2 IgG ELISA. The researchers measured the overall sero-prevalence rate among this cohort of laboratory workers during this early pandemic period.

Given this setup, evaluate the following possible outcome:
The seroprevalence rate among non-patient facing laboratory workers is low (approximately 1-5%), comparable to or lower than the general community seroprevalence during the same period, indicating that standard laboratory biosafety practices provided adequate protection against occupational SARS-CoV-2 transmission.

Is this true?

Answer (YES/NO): NO